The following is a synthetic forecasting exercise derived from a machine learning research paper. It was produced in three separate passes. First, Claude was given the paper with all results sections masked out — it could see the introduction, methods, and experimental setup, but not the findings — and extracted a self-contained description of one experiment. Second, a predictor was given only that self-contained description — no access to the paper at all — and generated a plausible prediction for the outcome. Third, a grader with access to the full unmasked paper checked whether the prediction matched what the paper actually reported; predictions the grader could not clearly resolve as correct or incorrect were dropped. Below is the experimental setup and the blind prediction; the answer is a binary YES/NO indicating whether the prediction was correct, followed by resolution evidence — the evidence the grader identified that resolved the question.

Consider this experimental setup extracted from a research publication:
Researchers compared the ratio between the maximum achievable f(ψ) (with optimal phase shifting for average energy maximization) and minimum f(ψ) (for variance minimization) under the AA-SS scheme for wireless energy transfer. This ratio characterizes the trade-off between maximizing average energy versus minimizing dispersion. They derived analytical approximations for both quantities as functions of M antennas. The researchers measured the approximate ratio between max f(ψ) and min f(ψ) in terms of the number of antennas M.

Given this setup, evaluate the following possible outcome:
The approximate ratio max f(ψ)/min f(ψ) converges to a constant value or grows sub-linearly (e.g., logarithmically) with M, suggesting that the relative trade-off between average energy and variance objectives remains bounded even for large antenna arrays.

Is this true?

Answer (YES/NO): YES